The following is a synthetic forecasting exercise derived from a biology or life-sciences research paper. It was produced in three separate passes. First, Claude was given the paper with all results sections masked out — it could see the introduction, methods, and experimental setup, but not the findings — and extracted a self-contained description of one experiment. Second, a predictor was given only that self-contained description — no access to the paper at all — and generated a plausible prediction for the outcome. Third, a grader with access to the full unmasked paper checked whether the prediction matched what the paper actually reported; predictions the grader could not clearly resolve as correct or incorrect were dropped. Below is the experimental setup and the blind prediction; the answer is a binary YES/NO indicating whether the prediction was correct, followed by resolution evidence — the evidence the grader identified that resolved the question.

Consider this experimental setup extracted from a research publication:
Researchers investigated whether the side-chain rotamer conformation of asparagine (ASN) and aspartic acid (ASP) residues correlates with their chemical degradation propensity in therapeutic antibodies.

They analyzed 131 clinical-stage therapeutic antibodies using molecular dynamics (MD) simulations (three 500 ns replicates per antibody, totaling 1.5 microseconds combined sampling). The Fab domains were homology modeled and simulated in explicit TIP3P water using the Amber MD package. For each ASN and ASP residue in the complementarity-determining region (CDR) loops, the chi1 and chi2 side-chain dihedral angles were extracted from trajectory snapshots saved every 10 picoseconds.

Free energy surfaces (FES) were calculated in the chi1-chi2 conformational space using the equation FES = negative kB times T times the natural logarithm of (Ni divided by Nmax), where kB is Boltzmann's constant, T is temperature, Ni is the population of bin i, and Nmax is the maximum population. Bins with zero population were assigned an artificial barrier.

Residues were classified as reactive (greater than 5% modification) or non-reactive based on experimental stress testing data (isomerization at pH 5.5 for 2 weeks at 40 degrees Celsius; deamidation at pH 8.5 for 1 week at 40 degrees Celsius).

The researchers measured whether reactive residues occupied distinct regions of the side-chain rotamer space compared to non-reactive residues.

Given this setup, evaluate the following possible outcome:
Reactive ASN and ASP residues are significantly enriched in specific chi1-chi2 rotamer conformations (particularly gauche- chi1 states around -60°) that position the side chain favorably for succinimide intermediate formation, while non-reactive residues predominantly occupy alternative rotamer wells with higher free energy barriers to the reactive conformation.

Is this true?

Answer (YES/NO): NO